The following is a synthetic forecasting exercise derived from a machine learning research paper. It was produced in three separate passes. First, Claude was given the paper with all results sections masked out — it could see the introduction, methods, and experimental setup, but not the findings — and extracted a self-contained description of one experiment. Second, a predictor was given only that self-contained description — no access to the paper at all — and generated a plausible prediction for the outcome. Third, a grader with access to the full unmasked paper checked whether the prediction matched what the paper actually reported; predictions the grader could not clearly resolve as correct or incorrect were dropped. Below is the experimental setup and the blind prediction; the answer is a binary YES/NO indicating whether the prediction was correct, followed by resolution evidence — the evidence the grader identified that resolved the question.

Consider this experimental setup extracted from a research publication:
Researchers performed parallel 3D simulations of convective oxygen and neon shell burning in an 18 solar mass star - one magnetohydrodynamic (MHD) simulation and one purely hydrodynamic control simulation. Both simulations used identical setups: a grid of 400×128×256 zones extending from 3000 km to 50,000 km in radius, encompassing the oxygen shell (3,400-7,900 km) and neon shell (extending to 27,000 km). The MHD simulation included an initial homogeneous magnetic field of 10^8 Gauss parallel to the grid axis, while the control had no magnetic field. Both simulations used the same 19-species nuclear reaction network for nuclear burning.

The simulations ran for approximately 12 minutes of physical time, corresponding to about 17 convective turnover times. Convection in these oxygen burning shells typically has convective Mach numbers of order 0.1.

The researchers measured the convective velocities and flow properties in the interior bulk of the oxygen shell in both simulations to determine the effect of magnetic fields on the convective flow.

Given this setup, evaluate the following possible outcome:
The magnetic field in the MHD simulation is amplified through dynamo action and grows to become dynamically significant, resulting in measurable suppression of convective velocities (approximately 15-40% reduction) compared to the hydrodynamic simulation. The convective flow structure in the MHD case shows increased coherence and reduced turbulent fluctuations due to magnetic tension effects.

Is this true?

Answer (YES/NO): NO